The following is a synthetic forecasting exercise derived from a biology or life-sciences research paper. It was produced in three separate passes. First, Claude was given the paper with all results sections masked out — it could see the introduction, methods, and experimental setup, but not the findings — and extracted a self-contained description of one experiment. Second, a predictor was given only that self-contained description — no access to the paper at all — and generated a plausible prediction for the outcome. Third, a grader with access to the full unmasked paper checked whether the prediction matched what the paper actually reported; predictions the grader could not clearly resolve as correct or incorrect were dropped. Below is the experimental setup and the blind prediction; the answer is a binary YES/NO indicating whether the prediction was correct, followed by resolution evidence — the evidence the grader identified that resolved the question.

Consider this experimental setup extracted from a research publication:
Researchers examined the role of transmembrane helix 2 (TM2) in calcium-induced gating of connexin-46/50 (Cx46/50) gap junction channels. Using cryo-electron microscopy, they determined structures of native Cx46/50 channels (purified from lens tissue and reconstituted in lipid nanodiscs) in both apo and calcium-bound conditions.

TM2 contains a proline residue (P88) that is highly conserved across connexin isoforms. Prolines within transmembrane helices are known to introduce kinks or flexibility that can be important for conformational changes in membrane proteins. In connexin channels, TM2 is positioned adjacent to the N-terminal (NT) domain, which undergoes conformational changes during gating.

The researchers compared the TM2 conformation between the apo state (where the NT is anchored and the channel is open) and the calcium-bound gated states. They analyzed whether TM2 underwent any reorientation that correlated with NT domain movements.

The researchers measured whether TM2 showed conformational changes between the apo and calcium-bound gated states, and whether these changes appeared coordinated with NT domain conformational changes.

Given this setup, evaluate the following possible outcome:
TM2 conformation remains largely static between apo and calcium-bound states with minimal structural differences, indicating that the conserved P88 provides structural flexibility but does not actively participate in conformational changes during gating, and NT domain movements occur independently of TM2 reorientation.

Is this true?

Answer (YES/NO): NO